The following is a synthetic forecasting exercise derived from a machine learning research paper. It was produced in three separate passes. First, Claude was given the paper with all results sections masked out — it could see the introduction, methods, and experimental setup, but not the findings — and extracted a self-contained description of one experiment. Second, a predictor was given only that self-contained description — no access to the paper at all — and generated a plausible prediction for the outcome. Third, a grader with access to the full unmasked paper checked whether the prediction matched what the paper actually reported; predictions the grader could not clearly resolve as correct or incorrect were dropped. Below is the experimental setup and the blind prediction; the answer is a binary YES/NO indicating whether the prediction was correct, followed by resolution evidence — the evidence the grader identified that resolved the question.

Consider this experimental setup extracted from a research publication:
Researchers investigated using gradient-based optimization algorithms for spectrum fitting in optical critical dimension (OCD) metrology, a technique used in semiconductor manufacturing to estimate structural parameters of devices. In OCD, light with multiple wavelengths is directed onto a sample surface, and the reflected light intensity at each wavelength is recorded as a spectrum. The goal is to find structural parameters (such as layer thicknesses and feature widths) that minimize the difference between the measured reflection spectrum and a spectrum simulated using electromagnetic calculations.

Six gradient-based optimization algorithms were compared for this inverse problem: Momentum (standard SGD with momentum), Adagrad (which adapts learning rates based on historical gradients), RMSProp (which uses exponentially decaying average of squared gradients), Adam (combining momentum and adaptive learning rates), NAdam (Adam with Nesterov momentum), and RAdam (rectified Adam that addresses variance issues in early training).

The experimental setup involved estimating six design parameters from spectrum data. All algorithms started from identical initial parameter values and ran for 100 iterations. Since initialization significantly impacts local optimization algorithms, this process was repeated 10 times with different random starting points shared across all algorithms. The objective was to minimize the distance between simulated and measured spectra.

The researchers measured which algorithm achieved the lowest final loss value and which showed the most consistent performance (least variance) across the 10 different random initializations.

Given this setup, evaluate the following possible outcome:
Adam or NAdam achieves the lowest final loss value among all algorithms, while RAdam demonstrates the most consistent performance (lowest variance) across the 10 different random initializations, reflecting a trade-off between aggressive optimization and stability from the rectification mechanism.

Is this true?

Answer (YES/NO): NO